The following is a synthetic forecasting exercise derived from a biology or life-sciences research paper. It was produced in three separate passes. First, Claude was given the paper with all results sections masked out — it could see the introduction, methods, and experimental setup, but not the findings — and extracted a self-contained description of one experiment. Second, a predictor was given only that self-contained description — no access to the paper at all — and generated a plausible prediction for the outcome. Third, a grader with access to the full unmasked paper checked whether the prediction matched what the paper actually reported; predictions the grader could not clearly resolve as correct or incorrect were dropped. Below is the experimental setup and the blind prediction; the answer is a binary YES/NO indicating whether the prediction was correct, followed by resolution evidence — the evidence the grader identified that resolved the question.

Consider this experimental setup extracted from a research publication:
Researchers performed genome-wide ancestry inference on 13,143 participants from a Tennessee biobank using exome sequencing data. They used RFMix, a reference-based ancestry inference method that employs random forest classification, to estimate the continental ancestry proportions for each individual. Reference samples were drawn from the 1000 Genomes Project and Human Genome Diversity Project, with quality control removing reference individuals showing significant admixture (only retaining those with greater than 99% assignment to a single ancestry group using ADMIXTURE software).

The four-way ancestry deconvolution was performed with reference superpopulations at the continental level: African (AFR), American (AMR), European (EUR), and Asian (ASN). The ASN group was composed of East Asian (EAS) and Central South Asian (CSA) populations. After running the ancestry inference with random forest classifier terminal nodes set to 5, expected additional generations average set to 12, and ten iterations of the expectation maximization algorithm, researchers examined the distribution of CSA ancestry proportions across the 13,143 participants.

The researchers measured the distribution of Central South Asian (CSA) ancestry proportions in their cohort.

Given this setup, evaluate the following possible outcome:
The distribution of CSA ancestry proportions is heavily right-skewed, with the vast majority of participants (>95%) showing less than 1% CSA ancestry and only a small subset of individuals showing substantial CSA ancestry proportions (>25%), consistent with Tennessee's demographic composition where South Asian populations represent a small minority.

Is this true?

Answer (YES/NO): NO